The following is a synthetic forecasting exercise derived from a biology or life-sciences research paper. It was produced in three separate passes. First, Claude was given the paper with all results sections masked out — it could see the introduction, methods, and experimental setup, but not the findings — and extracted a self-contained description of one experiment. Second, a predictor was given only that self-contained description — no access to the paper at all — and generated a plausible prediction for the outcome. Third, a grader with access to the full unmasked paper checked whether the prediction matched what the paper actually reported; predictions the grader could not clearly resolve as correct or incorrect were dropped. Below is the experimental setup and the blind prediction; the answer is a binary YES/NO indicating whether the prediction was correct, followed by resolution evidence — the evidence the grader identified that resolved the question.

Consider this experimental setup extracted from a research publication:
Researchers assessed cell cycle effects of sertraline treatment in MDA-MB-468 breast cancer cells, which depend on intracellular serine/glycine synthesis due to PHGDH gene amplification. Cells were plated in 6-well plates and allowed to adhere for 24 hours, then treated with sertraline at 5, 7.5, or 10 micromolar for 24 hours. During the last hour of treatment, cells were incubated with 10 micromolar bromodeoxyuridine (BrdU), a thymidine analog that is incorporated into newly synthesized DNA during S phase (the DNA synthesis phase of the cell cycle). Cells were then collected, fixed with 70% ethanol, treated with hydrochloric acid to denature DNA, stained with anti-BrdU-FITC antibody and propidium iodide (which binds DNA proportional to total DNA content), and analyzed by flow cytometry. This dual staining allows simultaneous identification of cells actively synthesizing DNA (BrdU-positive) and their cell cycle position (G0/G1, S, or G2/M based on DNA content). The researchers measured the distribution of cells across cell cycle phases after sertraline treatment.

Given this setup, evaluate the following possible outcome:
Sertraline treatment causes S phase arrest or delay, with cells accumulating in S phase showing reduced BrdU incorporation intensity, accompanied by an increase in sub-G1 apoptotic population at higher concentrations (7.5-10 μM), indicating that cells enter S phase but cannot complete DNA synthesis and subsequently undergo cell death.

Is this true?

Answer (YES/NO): NO